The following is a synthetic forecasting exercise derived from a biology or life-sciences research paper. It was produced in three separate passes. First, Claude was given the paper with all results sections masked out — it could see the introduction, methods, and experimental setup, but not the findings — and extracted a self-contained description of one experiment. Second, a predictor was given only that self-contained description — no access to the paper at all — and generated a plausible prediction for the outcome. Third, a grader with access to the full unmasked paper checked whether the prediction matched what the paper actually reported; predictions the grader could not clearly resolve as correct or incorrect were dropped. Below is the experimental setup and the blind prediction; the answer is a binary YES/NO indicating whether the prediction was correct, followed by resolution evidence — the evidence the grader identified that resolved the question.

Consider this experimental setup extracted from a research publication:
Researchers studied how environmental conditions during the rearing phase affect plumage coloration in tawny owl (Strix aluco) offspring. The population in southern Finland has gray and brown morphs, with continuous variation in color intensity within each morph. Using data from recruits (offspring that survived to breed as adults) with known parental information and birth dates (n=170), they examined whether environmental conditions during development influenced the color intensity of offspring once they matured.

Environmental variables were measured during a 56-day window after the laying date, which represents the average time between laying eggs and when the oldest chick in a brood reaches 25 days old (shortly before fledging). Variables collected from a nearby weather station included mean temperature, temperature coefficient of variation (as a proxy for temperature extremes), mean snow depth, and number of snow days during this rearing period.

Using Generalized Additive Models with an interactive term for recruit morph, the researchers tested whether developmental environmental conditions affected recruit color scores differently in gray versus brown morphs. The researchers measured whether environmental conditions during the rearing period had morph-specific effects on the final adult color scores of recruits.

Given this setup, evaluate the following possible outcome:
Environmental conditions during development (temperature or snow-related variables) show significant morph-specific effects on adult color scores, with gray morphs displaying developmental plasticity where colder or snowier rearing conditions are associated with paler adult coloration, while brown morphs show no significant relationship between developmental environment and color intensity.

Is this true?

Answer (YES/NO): NO